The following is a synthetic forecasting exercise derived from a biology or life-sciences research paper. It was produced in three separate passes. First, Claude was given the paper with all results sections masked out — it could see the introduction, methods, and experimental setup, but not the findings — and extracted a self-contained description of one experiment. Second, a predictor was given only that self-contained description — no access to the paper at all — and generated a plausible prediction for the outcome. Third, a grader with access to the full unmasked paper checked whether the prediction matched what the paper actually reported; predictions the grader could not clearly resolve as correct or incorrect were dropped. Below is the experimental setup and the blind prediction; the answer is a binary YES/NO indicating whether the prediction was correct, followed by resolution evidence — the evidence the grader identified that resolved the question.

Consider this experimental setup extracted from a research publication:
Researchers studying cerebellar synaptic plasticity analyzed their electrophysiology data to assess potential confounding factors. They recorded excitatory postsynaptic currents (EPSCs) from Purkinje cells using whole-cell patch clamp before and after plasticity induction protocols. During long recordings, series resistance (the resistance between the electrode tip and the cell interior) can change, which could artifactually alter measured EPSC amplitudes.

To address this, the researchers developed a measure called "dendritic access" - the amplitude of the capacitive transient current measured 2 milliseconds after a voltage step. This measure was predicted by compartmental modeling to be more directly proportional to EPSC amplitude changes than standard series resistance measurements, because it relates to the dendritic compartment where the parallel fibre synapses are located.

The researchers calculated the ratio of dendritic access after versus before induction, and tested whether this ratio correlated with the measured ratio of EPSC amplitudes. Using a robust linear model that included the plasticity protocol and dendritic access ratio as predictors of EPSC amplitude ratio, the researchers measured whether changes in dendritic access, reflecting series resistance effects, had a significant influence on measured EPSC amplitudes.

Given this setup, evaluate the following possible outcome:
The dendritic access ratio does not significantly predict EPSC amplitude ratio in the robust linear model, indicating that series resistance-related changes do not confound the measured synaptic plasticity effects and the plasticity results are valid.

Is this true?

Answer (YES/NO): NO